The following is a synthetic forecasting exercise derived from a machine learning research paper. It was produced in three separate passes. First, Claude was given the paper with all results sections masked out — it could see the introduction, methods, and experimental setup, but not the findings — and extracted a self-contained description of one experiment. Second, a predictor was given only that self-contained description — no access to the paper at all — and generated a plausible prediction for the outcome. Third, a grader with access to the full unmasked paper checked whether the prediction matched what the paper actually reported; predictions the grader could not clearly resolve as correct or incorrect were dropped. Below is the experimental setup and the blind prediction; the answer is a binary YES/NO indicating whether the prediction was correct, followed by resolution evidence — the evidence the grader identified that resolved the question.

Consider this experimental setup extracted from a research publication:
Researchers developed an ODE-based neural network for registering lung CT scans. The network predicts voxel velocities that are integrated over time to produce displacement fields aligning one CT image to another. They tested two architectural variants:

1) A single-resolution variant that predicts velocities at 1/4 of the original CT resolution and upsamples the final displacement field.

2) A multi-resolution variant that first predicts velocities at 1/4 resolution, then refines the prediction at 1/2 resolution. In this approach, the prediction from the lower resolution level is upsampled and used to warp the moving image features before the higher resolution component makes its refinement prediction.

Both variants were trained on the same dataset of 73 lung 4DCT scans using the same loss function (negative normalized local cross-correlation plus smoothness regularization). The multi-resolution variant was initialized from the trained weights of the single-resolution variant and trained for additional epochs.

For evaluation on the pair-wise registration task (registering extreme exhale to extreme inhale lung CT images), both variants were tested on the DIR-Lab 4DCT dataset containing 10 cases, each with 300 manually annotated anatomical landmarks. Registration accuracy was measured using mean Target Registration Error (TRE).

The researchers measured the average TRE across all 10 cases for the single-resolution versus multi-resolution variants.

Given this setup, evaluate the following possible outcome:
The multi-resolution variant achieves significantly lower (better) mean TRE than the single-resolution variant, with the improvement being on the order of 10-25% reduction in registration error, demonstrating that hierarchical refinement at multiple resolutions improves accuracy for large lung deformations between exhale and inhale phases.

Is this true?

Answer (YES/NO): NO